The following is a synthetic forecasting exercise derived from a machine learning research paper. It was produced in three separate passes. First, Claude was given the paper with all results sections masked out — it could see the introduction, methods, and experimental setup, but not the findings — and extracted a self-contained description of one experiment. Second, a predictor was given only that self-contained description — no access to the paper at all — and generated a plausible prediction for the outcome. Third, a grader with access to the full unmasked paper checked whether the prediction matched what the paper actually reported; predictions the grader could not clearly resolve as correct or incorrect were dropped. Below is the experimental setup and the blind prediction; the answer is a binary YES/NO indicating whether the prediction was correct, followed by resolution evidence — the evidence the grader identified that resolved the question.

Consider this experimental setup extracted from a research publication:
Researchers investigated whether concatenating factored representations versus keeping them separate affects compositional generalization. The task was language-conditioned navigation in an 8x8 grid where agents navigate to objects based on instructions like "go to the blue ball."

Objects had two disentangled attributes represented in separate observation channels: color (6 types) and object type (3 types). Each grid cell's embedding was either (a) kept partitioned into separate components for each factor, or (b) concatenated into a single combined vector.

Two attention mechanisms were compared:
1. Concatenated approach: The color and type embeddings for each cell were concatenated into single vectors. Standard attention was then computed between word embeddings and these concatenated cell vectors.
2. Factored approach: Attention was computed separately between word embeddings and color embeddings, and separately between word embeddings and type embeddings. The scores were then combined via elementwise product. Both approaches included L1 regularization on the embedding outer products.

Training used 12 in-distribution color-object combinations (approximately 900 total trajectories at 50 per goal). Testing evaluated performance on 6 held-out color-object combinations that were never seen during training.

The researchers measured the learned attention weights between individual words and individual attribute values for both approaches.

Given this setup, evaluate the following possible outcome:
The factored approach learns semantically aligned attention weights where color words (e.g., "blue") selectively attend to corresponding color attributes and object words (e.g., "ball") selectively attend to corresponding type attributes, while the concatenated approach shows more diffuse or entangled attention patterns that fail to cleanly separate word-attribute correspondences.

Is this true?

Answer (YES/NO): YES